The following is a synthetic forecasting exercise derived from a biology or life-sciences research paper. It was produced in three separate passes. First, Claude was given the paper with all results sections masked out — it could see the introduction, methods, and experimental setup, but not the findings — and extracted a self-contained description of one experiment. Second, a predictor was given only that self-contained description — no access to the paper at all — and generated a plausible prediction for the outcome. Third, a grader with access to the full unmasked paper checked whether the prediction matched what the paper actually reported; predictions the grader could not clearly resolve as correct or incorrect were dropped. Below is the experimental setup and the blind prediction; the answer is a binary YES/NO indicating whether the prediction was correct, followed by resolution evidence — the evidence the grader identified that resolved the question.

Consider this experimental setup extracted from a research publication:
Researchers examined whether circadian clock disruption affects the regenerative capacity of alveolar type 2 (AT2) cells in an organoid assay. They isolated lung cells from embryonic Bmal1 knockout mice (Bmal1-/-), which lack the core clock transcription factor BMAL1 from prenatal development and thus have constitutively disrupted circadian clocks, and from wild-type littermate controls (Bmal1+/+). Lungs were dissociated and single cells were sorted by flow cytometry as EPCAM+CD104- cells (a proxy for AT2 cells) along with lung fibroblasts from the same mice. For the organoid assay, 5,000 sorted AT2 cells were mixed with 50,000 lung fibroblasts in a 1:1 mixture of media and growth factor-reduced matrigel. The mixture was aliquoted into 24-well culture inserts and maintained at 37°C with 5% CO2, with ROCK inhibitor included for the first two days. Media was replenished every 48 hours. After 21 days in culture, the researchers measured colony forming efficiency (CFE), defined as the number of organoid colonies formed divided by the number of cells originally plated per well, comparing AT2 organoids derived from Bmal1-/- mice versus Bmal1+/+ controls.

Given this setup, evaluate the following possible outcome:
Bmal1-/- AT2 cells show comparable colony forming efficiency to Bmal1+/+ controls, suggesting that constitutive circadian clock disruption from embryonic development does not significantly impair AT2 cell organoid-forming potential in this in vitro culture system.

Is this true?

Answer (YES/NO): NO